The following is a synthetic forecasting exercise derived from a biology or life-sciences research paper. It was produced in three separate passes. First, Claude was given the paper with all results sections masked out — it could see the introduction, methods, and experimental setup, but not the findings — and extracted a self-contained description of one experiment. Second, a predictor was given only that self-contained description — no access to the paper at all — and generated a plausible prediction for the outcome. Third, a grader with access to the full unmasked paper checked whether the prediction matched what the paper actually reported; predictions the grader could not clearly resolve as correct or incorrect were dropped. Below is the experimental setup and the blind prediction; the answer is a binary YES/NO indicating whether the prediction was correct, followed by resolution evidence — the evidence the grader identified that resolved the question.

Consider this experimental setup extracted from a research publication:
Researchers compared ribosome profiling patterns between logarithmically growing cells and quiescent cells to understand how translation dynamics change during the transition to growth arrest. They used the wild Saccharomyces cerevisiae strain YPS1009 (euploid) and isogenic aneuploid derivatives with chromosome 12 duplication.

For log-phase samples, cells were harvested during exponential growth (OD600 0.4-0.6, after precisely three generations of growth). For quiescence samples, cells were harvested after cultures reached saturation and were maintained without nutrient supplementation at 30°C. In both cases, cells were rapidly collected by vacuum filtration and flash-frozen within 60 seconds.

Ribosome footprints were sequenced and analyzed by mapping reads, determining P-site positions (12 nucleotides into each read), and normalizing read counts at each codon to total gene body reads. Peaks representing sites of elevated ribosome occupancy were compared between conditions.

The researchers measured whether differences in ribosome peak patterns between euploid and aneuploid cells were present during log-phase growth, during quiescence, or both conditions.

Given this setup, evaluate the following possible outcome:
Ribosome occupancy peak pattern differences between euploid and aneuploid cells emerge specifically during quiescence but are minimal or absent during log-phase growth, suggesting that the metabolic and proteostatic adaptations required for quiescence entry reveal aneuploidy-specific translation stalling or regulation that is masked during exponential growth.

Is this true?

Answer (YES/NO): YES